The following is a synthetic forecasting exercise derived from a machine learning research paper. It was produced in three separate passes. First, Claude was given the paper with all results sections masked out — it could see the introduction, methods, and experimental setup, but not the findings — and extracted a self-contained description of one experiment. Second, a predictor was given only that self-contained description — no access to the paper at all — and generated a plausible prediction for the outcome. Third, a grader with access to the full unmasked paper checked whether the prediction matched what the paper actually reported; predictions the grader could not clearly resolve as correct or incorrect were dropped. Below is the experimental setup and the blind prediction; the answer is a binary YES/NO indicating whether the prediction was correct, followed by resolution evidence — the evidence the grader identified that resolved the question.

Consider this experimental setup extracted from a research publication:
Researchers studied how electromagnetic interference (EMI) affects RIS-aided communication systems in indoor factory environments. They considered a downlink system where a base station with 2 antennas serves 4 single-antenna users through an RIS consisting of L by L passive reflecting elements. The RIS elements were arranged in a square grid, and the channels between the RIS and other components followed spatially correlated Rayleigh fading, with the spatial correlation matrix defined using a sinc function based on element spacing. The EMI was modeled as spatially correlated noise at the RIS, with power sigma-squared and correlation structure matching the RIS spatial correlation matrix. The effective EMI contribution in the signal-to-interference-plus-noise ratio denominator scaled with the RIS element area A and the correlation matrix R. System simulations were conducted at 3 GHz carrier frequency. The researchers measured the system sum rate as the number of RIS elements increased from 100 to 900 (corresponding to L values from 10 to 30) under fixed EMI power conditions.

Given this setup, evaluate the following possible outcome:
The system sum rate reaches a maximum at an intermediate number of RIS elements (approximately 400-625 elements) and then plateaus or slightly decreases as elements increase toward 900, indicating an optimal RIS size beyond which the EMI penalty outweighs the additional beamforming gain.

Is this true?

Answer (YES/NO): NO